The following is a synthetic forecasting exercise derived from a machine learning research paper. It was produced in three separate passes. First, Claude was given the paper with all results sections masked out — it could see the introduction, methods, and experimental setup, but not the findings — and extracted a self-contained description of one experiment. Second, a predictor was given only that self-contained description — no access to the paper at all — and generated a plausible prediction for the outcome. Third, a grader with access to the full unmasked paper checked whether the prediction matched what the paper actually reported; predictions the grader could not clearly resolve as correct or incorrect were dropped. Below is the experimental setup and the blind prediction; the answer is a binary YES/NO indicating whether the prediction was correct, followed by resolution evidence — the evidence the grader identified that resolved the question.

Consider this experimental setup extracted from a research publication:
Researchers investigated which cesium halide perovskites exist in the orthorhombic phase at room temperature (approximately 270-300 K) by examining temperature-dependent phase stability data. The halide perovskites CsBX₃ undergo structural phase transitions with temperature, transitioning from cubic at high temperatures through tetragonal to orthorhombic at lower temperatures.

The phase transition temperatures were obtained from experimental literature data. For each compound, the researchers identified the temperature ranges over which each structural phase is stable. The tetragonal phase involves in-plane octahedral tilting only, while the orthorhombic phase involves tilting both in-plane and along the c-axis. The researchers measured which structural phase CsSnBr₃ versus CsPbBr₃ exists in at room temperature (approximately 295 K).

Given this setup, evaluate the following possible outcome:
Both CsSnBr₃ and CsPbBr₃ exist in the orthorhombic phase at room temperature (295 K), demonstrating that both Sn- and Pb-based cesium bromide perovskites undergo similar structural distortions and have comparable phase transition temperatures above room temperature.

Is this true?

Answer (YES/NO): NO